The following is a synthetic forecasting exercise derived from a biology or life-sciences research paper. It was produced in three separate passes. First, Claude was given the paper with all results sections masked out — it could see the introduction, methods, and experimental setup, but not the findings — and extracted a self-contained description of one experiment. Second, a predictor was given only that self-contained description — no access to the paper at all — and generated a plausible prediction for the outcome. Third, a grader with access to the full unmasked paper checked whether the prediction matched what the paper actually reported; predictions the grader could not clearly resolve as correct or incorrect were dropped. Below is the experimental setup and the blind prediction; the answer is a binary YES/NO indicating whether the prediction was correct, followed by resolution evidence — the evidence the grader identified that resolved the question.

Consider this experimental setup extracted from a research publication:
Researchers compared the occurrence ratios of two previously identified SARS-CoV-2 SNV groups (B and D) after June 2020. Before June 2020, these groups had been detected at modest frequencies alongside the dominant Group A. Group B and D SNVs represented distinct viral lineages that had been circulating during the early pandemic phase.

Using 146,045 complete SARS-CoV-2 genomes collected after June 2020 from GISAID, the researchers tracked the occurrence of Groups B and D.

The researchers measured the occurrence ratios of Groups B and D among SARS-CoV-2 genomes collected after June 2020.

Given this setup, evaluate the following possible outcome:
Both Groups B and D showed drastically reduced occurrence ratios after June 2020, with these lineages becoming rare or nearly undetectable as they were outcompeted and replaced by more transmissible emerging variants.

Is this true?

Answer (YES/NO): YES